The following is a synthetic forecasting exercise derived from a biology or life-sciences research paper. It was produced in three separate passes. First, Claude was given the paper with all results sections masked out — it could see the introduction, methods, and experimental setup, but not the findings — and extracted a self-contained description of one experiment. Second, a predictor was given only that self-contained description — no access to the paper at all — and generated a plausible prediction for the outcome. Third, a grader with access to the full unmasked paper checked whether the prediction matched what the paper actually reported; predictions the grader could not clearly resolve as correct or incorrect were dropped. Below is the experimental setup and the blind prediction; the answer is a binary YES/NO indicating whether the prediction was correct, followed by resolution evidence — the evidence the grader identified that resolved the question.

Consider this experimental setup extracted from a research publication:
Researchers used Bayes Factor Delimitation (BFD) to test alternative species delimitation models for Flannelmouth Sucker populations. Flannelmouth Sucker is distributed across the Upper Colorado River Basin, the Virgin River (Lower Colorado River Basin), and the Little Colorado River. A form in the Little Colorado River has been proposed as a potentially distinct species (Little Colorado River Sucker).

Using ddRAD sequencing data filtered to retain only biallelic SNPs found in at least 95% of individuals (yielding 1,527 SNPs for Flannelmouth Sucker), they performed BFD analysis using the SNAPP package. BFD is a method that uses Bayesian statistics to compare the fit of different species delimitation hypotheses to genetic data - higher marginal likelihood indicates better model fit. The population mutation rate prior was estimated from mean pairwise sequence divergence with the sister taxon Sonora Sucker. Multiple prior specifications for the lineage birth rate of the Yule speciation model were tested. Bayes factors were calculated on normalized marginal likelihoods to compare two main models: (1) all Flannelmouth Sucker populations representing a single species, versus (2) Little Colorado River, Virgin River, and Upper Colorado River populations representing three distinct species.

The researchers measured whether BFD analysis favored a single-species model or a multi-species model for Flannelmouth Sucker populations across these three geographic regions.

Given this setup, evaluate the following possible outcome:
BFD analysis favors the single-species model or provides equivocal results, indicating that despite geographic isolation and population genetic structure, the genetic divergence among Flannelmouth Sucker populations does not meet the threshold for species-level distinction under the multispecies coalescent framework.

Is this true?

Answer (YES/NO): NO